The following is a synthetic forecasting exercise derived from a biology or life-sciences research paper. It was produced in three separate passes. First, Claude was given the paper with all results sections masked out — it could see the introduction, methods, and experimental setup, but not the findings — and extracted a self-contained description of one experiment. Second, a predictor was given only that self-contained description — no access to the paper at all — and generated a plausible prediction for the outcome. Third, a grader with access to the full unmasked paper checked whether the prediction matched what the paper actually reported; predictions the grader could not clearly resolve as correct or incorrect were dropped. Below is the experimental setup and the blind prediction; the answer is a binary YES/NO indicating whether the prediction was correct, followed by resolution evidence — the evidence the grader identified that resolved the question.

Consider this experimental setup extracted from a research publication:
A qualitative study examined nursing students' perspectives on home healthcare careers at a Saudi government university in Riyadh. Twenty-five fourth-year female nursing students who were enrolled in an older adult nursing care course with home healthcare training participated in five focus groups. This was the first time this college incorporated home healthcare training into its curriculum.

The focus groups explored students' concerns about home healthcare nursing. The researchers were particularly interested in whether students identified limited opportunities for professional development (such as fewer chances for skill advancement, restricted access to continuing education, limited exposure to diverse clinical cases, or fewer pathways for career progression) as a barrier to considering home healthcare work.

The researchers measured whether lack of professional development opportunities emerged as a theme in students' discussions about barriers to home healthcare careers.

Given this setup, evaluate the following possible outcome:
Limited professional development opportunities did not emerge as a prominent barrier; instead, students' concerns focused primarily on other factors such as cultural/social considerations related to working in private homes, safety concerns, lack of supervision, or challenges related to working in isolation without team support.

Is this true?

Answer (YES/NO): NO